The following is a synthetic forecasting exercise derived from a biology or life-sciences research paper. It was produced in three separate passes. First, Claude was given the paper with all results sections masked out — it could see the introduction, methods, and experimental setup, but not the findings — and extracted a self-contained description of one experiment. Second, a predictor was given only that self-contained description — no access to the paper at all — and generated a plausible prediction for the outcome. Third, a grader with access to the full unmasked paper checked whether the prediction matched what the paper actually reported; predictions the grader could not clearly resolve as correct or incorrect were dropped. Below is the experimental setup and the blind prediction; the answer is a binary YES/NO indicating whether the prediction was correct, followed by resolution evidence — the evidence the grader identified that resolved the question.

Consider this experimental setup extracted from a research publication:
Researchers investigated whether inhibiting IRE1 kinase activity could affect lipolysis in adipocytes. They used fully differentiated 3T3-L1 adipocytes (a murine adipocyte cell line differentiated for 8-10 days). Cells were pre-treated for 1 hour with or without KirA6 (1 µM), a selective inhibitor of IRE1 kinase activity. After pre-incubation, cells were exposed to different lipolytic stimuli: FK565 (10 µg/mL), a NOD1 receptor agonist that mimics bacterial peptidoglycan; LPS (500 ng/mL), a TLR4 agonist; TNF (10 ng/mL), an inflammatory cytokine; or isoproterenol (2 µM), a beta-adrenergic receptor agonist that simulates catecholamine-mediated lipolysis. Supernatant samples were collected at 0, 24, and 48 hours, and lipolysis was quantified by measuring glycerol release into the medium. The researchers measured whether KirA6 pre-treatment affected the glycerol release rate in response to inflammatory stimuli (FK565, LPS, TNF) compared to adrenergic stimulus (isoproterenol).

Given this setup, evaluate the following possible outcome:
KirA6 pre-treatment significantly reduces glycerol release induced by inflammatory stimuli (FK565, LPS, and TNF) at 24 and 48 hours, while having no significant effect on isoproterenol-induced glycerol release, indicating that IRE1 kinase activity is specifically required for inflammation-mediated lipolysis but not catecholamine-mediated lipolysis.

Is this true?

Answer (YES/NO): YES